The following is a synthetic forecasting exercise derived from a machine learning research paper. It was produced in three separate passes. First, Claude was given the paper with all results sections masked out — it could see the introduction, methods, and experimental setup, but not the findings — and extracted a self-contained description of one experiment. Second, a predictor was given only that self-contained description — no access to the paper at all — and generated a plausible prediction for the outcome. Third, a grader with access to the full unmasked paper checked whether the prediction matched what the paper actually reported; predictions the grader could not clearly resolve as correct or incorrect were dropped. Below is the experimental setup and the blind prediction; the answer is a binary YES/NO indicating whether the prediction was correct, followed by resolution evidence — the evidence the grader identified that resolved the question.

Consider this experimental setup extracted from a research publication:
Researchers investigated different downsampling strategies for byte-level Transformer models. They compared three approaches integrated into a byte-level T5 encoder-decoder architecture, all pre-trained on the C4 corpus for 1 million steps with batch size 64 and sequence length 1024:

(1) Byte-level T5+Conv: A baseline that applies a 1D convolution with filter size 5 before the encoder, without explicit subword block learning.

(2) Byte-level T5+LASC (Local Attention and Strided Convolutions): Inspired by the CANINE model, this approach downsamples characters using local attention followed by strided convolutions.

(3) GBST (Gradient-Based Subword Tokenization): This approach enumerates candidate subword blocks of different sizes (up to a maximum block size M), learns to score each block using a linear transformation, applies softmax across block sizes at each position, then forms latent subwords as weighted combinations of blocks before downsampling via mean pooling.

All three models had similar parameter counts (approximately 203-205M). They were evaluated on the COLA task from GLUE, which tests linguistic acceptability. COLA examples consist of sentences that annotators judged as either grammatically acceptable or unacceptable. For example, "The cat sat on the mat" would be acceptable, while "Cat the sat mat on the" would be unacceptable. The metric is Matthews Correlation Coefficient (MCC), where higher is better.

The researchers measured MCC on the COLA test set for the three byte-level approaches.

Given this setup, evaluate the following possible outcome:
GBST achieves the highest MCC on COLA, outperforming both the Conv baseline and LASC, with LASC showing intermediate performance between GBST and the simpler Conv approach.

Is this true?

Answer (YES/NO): NO